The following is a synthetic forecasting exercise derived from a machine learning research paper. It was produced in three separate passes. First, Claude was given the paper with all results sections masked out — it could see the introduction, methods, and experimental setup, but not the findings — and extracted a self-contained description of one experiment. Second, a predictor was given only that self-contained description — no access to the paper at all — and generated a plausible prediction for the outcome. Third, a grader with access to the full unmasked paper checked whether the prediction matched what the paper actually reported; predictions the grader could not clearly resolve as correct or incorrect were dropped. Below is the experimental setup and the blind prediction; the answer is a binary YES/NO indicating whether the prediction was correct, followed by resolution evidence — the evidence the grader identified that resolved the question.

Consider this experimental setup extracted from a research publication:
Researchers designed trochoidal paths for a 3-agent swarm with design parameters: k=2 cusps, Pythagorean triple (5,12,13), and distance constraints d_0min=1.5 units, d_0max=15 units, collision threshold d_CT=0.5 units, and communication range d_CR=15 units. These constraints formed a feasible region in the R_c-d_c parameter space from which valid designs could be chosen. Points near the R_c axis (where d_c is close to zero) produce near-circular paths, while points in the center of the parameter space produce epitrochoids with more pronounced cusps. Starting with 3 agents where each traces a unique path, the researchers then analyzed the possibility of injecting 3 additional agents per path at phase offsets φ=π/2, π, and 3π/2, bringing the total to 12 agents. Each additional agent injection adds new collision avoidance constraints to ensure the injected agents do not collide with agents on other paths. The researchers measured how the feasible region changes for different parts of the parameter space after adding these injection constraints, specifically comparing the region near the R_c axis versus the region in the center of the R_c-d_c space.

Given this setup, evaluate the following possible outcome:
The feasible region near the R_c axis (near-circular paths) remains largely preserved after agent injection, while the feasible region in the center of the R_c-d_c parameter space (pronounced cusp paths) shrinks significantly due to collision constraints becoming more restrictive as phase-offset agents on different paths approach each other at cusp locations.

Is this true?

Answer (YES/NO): YES